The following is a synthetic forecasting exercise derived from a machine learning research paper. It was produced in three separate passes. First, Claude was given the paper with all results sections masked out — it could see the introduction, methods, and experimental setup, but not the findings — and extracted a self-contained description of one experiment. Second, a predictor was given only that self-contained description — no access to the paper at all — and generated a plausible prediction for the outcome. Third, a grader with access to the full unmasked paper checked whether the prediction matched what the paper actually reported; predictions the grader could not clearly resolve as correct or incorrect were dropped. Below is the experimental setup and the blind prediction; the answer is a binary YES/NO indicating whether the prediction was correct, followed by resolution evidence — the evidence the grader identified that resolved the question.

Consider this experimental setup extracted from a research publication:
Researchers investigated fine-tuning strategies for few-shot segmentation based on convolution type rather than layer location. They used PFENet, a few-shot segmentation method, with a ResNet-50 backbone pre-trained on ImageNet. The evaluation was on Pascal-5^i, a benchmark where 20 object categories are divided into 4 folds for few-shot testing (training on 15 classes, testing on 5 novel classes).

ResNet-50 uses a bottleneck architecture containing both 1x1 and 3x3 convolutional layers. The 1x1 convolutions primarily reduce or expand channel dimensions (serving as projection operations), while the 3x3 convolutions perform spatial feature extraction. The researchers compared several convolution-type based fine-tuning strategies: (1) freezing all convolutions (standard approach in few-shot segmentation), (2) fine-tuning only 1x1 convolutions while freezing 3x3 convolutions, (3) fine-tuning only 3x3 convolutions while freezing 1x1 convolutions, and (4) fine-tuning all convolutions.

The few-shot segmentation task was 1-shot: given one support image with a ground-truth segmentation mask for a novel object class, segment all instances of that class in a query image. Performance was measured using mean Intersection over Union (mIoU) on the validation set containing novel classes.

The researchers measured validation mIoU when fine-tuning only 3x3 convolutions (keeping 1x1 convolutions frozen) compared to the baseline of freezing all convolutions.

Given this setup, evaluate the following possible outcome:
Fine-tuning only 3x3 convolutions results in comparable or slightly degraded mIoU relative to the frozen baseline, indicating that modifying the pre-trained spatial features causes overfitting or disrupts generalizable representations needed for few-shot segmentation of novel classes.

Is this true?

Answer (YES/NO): NO